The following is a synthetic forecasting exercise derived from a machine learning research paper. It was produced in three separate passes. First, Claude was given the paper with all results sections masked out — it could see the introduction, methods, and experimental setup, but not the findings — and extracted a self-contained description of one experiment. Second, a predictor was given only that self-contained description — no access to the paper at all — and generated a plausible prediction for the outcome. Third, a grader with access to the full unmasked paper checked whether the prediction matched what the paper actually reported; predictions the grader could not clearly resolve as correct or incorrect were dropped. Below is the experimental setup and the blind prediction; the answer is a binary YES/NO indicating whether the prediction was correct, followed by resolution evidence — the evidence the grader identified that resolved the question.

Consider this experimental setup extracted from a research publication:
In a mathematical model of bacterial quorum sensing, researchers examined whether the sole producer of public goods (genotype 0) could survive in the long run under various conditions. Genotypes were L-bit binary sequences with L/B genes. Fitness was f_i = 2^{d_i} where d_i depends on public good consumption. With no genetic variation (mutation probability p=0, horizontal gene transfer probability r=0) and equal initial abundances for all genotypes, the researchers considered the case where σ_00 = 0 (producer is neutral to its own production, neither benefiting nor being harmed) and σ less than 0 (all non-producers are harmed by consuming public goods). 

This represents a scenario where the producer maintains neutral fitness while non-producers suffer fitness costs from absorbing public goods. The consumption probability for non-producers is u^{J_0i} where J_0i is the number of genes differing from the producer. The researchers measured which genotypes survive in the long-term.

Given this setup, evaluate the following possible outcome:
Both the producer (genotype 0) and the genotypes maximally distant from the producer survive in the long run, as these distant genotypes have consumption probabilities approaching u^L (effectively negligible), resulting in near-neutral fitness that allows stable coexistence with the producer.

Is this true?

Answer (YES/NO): NO